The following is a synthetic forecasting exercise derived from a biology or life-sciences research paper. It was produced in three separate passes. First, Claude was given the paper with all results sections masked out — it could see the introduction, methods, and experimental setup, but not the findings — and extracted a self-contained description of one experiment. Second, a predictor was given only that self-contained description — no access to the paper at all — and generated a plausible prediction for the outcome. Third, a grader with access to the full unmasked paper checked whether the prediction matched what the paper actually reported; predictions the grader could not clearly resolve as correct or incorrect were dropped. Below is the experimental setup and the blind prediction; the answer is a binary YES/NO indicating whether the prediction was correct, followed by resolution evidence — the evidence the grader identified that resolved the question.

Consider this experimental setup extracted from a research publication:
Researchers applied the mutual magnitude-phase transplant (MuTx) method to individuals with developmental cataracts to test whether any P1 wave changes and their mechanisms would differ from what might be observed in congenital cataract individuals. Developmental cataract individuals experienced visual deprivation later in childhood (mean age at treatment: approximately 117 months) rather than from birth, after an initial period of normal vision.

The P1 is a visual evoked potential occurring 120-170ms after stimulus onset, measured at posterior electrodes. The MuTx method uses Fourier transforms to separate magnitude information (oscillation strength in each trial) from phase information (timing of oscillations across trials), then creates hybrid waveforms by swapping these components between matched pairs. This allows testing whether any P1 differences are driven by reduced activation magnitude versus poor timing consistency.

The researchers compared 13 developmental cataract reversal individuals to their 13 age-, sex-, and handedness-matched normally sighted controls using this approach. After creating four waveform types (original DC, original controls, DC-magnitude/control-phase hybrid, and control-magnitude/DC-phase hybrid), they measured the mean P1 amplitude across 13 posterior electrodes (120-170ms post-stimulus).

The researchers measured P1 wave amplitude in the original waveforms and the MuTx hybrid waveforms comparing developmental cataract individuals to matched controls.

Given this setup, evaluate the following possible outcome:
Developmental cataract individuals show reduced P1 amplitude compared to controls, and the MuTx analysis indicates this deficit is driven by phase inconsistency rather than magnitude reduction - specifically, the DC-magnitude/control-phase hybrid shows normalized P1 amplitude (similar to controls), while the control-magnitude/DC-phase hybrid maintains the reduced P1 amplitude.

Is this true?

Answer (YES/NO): NO